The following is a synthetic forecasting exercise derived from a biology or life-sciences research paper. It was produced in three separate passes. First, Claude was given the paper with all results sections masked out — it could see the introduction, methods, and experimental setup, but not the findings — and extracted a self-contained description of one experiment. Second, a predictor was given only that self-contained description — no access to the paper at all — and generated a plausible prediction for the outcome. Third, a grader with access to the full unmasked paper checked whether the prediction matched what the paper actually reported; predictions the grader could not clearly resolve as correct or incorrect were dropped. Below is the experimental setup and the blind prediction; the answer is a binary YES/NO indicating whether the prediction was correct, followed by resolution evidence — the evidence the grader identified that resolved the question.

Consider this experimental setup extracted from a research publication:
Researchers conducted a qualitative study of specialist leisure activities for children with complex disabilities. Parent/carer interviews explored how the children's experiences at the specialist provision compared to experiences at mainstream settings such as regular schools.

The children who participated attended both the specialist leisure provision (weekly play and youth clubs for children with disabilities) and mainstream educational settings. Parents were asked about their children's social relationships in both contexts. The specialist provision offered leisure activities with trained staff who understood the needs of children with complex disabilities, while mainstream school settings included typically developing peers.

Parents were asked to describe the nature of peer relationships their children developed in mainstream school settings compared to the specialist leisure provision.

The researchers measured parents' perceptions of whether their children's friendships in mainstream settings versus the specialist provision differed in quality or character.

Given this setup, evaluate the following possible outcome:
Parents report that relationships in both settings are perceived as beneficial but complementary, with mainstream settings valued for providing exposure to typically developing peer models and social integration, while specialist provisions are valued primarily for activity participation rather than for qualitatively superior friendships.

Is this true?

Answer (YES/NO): NO